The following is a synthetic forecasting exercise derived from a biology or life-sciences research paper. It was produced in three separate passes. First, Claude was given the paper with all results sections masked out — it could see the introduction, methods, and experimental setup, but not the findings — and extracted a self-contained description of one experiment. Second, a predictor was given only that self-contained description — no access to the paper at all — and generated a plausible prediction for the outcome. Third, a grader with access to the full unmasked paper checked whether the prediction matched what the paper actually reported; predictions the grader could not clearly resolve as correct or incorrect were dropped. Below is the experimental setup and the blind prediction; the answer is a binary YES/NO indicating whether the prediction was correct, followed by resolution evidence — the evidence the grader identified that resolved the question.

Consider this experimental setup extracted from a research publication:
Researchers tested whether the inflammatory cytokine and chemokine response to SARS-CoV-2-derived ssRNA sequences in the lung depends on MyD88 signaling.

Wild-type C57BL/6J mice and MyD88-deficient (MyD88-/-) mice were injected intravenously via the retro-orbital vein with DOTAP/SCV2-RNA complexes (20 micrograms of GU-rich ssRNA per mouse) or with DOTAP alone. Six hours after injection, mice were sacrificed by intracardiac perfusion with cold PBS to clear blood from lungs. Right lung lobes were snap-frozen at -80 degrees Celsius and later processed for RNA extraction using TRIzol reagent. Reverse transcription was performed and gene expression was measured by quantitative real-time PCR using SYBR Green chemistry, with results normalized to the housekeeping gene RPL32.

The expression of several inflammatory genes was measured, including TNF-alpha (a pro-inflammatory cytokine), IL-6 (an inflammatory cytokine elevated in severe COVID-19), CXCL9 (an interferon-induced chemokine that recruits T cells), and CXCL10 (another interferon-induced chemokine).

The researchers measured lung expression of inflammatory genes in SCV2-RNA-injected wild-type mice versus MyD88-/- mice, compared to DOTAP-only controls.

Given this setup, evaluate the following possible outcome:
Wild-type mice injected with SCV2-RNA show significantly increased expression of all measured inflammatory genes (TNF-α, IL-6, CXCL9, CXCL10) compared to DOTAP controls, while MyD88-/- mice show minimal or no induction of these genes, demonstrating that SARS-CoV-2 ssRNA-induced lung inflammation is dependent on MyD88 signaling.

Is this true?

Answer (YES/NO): YES